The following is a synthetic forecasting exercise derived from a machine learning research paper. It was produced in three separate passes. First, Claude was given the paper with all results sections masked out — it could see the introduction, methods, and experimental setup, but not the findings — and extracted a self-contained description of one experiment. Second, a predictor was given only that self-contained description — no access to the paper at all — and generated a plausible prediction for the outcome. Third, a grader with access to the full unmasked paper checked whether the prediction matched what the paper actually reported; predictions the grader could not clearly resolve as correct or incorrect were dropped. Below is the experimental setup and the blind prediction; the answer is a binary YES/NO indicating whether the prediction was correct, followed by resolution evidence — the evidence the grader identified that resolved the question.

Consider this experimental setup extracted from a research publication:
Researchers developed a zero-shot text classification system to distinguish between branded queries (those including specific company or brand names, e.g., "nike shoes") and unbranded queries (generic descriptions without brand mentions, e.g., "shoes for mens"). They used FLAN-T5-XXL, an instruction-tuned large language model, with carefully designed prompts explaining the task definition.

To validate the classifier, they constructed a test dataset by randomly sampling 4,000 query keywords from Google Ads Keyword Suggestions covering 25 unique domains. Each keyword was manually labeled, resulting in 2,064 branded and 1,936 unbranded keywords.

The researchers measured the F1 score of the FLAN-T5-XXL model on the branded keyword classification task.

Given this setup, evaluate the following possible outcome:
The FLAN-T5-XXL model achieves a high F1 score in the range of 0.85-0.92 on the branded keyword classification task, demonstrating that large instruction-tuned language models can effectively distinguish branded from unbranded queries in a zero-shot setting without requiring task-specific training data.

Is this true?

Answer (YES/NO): YES